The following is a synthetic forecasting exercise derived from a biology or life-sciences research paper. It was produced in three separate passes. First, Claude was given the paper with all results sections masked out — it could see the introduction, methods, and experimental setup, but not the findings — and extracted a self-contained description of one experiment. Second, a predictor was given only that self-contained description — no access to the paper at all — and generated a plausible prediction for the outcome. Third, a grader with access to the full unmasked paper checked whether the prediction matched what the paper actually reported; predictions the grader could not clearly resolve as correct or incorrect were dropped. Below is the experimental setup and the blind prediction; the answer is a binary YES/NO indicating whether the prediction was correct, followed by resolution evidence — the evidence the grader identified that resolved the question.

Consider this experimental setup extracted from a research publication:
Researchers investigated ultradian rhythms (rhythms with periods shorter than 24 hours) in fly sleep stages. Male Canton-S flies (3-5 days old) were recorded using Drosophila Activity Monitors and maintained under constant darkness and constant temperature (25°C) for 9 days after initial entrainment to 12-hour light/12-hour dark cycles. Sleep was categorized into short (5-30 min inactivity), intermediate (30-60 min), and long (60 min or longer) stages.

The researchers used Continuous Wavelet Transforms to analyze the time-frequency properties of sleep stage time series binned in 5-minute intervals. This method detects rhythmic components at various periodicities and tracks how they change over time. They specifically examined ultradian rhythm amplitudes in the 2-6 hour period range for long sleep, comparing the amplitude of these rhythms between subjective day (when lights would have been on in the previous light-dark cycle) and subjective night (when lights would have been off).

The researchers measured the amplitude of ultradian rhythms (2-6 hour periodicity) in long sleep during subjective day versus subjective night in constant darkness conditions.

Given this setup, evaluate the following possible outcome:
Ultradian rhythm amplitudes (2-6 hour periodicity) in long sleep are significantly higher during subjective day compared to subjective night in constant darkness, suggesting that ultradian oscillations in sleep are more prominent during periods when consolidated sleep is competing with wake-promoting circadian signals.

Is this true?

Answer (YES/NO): NO